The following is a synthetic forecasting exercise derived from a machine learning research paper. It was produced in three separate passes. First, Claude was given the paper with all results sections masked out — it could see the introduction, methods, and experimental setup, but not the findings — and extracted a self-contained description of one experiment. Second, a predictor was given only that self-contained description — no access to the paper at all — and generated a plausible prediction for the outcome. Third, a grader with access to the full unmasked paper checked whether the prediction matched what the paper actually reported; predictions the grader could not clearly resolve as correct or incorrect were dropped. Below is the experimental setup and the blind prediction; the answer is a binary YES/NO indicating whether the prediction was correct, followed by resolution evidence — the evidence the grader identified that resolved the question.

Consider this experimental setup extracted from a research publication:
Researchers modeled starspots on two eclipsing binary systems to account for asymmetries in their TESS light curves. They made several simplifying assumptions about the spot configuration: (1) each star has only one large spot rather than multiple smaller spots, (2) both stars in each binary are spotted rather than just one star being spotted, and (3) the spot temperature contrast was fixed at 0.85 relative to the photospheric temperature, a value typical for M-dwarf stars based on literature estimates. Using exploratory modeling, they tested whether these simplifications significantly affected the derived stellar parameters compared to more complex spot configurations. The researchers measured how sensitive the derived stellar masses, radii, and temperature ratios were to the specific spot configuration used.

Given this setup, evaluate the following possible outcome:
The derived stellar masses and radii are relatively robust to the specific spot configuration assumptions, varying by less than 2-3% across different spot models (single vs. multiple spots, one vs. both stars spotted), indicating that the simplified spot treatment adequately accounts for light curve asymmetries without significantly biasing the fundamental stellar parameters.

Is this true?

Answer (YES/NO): YES